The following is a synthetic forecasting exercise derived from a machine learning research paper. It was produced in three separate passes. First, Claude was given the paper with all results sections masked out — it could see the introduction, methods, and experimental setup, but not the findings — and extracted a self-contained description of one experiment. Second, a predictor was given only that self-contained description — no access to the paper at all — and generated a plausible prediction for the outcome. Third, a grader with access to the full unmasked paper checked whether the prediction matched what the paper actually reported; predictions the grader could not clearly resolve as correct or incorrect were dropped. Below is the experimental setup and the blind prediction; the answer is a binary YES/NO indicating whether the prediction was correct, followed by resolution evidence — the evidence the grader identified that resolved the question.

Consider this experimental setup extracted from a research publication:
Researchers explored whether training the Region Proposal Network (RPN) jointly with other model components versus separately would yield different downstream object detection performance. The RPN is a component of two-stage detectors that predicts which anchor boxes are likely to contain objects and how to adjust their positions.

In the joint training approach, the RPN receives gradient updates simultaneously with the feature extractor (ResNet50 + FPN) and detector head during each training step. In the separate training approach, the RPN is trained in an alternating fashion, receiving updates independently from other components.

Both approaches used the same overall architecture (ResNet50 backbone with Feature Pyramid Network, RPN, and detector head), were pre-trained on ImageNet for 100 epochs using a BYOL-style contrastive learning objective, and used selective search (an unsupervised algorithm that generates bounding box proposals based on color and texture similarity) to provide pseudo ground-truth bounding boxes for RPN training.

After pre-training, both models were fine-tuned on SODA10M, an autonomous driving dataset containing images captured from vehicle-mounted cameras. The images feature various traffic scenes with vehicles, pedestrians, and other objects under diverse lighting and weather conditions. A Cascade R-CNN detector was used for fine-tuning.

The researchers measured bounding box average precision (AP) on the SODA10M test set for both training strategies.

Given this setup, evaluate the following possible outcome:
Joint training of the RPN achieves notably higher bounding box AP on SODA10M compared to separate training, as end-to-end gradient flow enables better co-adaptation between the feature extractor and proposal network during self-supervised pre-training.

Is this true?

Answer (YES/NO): NO